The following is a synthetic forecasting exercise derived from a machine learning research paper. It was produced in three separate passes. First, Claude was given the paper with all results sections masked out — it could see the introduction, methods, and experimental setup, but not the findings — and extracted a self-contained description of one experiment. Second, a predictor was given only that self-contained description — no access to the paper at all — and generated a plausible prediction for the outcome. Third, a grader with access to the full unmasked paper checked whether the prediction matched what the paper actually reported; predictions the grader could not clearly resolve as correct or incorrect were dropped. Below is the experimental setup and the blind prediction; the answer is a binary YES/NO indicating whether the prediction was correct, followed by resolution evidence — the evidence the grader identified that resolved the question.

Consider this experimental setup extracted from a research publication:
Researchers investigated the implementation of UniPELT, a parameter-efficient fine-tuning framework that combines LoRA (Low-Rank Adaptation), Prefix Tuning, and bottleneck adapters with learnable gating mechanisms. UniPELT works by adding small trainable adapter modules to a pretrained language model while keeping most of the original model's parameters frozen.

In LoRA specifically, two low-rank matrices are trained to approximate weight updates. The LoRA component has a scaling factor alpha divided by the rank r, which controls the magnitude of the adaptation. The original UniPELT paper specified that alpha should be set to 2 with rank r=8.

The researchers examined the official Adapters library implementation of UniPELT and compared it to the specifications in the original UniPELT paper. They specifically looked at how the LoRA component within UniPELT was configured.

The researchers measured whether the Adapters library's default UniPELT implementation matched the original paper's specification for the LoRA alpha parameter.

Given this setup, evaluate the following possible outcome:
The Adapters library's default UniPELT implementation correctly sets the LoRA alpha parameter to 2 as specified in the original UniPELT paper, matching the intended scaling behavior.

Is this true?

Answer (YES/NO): NO